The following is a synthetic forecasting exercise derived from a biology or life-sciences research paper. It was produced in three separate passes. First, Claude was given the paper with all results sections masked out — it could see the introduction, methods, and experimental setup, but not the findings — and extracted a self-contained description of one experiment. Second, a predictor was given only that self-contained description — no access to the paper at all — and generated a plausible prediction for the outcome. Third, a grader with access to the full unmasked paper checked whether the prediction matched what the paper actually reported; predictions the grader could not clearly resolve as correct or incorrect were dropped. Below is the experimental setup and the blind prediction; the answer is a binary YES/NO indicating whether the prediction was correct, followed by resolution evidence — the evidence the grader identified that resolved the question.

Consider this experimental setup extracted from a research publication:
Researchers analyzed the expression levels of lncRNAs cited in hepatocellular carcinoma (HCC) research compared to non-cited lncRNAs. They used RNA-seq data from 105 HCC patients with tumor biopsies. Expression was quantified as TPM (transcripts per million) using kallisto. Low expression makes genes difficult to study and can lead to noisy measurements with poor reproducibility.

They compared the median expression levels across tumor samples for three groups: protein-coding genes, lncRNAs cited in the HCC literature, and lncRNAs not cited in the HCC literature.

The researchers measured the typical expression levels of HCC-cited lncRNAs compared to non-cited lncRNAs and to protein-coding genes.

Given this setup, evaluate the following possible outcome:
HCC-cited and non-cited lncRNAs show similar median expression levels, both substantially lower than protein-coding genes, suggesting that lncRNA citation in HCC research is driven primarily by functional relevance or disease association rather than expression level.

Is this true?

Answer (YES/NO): NO